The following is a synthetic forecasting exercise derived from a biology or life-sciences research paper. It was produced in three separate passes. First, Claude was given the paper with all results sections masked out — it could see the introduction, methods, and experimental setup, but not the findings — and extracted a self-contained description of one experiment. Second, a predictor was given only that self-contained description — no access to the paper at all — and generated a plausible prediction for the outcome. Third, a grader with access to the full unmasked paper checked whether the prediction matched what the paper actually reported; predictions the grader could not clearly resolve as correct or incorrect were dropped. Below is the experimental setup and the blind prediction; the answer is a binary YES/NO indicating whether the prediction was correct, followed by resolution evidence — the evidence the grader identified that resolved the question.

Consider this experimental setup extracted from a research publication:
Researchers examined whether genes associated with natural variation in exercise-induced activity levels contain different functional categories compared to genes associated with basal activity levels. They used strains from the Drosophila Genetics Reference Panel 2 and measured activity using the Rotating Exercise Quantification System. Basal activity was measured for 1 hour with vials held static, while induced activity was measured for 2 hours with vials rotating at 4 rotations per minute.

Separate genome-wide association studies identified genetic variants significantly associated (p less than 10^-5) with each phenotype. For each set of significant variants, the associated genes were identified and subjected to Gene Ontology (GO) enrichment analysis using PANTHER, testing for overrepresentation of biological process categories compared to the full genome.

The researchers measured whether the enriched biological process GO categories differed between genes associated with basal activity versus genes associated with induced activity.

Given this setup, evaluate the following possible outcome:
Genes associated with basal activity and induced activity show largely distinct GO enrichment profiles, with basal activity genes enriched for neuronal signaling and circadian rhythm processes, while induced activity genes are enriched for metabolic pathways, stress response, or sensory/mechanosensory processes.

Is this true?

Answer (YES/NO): NO